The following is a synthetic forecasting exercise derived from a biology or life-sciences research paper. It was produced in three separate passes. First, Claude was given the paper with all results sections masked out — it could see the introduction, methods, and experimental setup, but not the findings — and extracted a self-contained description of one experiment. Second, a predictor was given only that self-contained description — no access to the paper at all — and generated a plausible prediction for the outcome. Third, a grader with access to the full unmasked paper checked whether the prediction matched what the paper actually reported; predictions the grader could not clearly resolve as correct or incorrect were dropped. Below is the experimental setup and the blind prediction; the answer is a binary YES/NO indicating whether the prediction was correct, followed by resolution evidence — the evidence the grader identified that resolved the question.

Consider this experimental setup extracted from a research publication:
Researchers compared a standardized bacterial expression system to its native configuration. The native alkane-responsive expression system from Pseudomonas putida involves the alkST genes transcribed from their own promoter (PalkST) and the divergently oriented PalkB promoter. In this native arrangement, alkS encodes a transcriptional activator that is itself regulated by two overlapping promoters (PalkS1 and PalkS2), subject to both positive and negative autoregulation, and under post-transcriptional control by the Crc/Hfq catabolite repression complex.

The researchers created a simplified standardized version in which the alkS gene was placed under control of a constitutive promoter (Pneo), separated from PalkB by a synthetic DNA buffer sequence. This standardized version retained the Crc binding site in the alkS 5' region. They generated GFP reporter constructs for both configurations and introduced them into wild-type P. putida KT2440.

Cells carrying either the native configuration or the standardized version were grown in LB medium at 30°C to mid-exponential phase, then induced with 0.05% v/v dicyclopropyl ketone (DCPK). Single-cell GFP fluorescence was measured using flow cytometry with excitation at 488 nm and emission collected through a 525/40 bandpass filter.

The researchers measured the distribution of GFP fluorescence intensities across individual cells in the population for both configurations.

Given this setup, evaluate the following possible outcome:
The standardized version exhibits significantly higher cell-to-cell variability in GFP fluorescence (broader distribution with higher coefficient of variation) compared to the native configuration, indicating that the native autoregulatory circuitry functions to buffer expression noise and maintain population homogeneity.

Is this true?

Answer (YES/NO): NO